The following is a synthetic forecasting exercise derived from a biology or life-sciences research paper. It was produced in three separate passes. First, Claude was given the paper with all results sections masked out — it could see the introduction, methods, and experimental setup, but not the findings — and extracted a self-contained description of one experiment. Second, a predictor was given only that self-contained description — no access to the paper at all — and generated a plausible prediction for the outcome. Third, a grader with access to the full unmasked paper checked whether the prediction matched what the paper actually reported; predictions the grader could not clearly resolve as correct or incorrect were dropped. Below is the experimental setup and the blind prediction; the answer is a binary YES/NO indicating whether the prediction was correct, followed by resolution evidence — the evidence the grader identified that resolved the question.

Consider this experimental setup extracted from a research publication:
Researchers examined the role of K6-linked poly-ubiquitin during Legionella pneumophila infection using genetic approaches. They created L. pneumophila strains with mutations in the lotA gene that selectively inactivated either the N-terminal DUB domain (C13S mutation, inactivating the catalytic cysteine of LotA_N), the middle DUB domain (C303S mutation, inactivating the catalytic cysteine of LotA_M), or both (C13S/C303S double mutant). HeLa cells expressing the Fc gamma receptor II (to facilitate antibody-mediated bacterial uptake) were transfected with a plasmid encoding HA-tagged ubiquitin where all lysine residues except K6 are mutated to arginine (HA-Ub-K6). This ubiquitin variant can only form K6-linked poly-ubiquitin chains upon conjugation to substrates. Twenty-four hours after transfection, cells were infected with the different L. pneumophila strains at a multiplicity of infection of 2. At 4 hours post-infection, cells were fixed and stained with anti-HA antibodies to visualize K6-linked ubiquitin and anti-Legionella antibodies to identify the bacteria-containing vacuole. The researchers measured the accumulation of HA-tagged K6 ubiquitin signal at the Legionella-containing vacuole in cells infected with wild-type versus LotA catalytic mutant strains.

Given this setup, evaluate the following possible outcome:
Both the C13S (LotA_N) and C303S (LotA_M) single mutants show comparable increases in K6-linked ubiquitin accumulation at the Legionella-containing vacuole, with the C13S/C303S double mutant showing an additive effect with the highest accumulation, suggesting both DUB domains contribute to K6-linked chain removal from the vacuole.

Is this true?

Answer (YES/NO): NO